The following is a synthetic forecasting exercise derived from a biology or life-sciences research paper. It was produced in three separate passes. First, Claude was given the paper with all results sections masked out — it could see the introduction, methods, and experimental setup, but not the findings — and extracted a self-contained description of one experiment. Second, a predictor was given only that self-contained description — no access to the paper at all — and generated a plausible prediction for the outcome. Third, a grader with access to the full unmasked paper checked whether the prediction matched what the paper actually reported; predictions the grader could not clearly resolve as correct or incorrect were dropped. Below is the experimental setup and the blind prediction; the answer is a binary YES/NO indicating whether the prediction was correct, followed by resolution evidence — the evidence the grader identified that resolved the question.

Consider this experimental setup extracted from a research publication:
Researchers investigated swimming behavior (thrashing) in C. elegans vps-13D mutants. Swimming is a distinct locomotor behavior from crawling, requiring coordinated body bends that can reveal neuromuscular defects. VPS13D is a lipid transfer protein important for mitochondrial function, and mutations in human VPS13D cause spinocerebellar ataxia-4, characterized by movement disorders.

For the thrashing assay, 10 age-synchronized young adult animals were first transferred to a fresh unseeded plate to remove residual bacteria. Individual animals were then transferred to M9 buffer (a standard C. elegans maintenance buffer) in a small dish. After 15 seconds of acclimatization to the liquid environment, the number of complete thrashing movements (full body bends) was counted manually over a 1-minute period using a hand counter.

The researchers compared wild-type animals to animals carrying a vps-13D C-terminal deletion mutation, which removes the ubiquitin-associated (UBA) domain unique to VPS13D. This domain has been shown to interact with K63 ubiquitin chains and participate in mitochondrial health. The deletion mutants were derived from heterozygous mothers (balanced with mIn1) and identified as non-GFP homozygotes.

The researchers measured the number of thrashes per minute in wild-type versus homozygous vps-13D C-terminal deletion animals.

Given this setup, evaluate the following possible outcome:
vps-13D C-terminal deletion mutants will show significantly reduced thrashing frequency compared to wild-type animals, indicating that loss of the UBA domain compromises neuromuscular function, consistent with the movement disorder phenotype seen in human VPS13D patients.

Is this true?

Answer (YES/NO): YES